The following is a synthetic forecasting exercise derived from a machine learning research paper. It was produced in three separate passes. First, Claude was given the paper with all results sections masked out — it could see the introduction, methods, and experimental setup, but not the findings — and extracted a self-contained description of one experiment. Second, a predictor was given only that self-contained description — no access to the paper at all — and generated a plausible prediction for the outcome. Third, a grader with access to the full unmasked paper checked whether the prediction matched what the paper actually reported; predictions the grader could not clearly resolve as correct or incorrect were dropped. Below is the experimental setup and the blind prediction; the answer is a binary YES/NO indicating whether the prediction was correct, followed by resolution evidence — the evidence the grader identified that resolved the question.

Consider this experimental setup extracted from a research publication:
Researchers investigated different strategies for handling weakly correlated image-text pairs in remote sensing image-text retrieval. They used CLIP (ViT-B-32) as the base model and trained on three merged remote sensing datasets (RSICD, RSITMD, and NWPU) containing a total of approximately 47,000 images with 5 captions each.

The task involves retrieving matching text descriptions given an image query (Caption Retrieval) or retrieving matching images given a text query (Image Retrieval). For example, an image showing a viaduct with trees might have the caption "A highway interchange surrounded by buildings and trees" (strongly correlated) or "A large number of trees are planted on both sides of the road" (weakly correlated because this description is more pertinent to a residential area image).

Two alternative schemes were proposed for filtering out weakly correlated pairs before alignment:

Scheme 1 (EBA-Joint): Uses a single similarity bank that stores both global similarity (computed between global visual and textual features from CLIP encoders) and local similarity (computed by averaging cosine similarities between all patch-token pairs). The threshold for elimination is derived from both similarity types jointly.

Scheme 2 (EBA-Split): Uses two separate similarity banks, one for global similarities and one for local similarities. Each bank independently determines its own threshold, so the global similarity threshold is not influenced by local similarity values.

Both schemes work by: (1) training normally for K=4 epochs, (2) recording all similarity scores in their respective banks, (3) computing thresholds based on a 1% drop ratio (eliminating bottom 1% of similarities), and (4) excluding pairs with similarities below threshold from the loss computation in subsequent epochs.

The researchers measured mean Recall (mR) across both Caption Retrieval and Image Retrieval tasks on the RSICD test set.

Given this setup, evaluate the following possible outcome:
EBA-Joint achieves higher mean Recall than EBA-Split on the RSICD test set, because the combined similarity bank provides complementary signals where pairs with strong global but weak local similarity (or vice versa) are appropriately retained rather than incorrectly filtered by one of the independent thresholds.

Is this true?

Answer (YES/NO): NO